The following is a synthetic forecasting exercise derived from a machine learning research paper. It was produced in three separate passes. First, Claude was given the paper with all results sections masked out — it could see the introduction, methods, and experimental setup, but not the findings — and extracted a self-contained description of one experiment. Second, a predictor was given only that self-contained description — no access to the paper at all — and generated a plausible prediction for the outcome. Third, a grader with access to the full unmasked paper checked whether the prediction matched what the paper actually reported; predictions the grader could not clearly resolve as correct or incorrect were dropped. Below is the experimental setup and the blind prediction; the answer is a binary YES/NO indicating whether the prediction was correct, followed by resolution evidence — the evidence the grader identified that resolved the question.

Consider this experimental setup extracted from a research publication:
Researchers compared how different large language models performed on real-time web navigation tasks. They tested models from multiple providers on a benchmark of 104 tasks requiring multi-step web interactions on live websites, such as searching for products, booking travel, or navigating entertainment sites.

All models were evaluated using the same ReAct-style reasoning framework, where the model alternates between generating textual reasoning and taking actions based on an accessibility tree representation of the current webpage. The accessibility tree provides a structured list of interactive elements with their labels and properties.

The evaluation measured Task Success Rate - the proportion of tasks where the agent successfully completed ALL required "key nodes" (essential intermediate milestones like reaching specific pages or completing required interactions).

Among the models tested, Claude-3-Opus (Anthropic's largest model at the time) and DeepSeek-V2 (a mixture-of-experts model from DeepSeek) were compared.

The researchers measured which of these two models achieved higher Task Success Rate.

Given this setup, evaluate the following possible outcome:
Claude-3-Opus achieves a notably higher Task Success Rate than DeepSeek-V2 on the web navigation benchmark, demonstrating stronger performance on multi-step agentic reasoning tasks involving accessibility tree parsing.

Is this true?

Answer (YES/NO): NO